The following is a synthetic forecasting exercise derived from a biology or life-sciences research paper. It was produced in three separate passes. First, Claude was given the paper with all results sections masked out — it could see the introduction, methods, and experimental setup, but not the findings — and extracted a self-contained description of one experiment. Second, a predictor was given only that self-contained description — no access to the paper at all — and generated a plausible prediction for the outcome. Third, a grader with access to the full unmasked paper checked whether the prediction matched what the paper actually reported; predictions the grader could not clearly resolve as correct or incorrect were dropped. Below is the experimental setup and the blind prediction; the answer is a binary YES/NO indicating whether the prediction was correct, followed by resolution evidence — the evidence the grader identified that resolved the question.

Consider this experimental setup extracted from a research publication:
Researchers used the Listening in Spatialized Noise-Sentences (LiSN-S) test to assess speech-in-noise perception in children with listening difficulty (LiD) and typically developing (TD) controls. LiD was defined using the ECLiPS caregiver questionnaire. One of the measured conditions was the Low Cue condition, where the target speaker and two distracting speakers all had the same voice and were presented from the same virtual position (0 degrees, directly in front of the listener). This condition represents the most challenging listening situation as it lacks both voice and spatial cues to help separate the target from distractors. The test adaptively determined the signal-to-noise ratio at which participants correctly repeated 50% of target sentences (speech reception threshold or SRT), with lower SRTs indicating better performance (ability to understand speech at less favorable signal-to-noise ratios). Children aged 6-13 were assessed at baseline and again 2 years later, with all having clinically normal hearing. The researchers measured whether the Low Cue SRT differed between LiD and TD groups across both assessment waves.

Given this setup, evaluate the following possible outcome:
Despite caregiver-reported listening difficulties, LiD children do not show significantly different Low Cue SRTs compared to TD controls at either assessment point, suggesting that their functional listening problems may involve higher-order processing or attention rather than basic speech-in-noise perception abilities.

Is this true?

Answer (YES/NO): NO